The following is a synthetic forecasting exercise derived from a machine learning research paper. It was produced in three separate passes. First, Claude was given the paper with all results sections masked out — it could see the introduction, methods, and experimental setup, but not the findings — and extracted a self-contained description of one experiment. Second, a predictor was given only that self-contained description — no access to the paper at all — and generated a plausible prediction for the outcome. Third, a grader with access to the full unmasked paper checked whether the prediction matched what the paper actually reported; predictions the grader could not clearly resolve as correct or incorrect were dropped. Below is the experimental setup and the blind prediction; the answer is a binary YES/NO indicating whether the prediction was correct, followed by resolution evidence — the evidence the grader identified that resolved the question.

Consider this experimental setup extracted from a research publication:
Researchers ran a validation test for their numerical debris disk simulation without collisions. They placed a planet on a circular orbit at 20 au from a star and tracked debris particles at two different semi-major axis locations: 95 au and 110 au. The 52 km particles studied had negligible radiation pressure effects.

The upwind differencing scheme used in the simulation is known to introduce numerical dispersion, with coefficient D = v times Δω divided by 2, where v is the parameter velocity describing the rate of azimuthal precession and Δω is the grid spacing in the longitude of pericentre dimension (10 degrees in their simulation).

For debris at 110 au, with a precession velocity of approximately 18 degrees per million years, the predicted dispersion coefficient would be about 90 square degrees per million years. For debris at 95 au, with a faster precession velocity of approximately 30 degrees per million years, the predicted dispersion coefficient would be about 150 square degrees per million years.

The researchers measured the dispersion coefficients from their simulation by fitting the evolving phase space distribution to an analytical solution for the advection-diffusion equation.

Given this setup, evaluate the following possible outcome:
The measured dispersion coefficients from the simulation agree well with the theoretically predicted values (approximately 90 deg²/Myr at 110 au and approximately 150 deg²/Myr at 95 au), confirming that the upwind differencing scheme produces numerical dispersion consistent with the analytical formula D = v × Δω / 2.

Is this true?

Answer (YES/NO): YES